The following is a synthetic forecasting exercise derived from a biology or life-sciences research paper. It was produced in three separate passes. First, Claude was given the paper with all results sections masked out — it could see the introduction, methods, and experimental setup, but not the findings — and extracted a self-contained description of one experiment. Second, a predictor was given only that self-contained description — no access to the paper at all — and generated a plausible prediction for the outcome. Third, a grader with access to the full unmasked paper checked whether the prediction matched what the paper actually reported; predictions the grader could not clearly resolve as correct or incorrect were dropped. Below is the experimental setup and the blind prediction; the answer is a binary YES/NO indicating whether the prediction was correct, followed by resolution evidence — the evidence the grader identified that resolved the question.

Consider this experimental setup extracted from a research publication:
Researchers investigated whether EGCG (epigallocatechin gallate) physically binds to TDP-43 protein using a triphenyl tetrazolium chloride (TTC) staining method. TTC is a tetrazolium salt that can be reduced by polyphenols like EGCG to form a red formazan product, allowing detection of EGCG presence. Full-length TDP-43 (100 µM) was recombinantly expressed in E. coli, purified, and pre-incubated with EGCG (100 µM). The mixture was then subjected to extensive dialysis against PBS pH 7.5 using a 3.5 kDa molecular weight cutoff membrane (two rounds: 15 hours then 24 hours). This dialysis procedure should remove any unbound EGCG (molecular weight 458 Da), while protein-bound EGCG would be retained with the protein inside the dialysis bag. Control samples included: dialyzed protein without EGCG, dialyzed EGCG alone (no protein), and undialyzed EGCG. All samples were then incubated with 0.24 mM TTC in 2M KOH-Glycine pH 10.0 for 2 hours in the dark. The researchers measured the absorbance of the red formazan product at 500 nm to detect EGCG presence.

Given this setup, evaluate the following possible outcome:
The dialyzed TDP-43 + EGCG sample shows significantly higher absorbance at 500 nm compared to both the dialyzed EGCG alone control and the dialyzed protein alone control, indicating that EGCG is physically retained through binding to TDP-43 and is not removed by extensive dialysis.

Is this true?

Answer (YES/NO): YES